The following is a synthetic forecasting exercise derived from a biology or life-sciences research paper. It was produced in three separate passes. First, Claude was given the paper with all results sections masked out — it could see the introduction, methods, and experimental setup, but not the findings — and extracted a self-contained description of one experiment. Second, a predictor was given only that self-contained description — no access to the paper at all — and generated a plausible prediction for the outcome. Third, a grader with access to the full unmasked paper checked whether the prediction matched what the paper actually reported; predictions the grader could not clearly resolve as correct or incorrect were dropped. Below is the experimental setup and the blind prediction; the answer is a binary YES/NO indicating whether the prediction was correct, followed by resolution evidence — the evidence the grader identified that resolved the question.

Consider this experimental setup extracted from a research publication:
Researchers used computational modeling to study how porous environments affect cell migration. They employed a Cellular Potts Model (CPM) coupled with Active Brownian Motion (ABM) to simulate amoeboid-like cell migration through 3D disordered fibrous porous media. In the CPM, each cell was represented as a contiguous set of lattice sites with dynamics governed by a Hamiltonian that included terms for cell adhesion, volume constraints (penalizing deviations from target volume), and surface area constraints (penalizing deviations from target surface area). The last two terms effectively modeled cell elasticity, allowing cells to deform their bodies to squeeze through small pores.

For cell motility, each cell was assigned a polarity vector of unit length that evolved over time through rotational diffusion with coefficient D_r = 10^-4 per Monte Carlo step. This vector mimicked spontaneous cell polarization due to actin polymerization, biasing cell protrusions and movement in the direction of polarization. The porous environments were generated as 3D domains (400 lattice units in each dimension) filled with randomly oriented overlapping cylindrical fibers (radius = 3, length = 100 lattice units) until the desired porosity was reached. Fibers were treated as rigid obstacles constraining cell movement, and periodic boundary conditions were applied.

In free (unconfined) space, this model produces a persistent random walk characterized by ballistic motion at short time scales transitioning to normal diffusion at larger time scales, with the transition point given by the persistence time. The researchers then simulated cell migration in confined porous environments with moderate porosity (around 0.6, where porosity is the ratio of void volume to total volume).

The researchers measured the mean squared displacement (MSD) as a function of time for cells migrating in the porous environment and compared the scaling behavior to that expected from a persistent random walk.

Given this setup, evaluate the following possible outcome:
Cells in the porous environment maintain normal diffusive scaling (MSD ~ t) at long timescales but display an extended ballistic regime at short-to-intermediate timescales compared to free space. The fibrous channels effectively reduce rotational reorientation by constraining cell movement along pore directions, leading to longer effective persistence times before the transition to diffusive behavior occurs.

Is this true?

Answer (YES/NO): NO